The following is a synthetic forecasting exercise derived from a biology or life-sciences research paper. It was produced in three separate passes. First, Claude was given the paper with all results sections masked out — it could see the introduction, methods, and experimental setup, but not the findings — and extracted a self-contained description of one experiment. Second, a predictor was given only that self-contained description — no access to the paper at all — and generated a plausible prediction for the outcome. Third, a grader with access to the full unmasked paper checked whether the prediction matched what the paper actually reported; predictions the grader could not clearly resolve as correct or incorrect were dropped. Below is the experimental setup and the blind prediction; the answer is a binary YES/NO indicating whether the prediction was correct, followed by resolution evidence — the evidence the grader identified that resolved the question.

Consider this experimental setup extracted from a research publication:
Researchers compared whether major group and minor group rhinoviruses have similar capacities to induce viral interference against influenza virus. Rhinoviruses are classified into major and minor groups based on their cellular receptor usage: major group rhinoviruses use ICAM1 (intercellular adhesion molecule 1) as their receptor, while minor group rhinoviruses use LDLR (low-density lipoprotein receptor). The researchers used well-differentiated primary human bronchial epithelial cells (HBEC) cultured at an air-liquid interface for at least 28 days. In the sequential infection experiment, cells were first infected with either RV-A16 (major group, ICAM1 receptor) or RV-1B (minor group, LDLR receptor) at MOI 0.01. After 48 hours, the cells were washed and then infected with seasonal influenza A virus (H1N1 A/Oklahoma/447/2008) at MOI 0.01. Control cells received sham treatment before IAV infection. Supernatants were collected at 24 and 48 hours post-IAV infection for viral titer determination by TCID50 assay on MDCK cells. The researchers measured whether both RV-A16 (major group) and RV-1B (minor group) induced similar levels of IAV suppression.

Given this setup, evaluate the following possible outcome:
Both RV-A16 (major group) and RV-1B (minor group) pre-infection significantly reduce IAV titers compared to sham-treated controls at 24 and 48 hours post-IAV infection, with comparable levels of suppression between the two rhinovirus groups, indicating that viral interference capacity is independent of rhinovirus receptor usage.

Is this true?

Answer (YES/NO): NO